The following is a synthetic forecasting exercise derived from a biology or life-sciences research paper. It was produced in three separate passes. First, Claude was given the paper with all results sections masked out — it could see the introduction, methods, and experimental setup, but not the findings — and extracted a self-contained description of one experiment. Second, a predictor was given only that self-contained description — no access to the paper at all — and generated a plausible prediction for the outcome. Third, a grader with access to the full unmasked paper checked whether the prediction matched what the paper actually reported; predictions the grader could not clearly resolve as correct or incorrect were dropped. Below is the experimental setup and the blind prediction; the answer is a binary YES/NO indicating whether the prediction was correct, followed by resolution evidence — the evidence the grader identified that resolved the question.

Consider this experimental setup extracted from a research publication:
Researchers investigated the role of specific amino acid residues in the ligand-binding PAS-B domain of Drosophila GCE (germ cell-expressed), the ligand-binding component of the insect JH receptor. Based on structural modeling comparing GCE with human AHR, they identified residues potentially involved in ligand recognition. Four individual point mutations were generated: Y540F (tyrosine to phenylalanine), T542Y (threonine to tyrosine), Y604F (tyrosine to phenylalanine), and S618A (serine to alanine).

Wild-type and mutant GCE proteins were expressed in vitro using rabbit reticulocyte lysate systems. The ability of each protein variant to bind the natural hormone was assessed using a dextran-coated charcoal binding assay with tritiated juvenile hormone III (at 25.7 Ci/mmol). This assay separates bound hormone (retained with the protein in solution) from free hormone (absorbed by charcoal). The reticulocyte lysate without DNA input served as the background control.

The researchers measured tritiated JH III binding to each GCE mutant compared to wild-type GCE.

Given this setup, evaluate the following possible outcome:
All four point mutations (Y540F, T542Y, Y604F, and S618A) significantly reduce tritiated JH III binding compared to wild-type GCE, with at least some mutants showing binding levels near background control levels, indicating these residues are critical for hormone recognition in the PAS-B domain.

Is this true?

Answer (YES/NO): YES